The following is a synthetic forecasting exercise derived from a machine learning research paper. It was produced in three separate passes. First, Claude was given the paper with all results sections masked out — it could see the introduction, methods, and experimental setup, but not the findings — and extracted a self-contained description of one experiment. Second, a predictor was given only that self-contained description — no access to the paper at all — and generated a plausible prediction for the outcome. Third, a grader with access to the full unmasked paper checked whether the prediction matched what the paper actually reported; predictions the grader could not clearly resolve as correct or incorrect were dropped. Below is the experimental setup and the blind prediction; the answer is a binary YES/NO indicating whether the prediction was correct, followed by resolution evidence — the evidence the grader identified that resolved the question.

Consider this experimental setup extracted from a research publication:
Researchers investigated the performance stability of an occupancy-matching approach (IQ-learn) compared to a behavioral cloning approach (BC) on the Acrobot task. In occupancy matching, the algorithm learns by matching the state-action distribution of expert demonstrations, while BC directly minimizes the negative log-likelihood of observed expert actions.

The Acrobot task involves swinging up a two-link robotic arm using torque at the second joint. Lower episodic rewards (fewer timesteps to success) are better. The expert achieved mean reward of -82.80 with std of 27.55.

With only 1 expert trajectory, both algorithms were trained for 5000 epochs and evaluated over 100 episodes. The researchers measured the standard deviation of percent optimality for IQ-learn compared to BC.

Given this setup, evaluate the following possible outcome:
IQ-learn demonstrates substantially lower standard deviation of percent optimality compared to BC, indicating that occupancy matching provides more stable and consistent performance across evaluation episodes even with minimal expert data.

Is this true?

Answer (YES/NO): NO